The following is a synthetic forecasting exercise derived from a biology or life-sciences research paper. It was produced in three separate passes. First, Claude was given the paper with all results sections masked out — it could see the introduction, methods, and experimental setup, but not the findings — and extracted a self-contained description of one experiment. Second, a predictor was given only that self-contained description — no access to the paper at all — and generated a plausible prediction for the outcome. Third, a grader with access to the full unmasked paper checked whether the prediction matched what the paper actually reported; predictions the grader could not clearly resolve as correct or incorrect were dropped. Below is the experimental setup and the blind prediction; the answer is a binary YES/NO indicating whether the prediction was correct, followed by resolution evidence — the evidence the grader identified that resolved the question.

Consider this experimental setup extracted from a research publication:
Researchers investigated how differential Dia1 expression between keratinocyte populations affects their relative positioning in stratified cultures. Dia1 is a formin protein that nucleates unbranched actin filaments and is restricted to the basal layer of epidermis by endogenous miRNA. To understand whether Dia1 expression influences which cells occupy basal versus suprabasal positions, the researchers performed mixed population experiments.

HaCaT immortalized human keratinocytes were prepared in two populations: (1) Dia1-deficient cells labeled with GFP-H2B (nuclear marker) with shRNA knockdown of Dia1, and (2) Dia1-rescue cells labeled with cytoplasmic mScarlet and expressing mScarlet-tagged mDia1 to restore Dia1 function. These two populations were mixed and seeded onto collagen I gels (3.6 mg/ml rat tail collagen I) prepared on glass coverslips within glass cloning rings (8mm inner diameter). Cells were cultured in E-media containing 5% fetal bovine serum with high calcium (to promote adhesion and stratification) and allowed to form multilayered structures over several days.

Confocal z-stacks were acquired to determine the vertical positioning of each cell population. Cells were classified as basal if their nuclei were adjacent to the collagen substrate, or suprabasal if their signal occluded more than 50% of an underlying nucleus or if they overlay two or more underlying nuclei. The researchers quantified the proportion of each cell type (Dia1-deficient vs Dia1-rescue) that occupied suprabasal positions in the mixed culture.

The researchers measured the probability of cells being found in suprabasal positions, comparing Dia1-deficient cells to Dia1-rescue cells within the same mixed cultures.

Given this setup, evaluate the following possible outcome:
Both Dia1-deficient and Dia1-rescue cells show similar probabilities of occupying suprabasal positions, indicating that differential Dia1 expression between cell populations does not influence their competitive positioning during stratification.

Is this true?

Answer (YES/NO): NO